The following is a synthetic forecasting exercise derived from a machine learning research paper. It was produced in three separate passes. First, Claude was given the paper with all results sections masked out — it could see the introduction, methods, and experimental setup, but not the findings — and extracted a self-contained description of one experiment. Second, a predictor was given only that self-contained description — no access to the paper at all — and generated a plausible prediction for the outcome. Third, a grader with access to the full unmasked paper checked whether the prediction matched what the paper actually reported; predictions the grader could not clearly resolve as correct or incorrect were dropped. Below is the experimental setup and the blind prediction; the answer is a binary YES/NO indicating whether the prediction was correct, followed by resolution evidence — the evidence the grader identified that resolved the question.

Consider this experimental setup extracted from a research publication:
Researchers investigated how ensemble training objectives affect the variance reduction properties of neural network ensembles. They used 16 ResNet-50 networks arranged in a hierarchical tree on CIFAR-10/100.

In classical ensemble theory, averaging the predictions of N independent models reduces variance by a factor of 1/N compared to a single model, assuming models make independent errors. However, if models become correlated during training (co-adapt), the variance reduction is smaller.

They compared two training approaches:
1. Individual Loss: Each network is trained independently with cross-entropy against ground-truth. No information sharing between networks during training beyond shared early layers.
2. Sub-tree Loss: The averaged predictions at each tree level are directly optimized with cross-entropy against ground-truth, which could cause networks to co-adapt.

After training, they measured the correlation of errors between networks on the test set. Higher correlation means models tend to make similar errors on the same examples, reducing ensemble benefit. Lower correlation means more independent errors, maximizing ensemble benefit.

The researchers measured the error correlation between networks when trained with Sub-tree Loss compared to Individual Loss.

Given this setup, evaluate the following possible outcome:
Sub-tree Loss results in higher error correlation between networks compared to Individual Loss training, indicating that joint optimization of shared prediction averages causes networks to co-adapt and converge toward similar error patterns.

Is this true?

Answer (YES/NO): YES